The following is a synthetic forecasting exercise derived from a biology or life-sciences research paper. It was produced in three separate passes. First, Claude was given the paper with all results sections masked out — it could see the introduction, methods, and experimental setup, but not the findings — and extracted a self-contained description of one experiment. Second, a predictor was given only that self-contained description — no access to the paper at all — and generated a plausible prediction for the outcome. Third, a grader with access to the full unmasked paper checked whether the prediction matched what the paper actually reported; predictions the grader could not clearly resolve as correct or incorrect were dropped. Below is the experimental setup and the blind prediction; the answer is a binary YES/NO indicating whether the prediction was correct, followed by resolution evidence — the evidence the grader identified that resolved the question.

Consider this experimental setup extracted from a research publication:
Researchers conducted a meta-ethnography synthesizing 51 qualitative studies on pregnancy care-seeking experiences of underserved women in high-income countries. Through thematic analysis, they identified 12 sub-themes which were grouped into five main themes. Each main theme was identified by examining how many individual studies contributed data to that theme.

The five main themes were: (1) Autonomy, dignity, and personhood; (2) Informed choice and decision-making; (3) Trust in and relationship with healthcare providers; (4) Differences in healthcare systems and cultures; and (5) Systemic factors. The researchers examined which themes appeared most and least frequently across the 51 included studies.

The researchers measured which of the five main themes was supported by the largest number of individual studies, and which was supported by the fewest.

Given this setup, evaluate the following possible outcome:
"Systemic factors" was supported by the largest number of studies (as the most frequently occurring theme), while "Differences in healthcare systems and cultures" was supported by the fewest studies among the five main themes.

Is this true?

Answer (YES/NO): NO